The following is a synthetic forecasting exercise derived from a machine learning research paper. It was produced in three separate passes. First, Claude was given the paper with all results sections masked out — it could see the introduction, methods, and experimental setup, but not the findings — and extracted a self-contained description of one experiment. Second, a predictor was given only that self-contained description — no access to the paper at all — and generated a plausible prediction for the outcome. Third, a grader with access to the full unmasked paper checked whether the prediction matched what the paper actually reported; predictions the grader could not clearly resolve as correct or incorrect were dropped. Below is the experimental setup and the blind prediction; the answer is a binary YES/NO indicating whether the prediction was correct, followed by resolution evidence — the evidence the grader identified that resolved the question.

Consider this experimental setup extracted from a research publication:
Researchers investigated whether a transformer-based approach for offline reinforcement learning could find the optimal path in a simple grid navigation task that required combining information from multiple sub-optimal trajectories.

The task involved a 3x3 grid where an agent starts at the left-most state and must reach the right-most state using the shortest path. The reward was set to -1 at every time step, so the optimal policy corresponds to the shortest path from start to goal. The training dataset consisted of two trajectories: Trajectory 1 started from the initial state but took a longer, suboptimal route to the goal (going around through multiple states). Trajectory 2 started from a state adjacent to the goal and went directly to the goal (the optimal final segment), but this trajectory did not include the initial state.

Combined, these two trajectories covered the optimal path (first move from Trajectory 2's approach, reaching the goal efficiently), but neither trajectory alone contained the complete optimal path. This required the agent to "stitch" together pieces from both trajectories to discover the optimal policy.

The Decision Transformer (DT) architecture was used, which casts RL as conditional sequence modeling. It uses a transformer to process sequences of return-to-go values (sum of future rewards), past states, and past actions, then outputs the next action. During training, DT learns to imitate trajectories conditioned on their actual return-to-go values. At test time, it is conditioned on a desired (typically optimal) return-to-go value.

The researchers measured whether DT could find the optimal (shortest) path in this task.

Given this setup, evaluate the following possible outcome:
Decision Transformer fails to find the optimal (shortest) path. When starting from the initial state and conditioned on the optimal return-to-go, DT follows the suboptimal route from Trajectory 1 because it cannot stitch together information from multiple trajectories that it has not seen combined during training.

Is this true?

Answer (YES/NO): YES